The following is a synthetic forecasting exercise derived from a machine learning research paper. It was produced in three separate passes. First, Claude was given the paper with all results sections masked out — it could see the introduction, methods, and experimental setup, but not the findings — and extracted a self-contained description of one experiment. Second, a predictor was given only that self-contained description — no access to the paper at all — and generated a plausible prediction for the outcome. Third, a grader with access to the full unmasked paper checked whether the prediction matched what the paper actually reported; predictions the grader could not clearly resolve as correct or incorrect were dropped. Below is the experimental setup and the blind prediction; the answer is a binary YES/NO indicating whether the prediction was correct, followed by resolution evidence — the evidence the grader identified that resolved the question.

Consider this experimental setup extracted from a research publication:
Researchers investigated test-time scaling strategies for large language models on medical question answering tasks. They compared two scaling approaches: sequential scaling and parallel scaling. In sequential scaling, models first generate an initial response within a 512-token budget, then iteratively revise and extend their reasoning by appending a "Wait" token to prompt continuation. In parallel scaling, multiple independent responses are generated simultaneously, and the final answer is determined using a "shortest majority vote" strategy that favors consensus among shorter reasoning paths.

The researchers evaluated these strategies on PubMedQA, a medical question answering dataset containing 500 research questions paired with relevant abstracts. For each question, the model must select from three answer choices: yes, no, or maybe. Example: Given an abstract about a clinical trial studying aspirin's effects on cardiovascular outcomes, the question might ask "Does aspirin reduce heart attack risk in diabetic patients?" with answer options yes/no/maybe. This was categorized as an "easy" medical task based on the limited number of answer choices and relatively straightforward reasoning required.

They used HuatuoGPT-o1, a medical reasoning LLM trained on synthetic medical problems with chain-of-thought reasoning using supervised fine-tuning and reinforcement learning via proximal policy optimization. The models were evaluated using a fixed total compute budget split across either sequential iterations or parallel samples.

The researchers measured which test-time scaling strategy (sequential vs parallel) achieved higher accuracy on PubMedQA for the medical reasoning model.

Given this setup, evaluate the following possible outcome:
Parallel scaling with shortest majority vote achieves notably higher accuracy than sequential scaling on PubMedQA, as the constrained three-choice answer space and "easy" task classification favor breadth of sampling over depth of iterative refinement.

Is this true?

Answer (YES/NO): YES